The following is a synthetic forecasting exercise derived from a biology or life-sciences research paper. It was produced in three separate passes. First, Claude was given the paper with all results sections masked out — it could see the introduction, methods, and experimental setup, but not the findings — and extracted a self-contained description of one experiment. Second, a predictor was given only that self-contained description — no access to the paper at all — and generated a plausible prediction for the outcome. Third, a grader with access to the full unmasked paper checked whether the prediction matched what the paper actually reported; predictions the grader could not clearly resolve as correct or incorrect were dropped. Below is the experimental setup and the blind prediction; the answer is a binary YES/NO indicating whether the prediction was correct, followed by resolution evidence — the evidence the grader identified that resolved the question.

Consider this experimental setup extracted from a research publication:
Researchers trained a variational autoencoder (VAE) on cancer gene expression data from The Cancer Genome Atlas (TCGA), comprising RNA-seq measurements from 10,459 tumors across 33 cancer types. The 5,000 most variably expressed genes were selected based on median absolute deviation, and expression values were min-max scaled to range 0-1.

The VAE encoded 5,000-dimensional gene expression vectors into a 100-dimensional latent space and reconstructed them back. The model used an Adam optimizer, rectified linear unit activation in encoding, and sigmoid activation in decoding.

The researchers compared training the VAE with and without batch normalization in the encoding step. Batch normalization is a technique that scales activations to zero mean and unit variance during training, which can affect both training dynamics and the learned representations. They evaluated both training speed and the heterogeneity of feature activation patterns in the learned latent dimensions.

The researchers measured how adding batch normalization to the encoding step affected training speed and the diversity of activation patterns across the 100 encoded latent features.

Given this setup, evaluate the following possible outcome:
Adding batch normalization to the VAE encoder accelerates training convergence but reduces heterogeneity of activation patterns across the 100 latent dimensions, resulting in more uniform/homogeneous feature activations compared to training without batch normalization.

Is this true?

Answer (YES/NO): NO